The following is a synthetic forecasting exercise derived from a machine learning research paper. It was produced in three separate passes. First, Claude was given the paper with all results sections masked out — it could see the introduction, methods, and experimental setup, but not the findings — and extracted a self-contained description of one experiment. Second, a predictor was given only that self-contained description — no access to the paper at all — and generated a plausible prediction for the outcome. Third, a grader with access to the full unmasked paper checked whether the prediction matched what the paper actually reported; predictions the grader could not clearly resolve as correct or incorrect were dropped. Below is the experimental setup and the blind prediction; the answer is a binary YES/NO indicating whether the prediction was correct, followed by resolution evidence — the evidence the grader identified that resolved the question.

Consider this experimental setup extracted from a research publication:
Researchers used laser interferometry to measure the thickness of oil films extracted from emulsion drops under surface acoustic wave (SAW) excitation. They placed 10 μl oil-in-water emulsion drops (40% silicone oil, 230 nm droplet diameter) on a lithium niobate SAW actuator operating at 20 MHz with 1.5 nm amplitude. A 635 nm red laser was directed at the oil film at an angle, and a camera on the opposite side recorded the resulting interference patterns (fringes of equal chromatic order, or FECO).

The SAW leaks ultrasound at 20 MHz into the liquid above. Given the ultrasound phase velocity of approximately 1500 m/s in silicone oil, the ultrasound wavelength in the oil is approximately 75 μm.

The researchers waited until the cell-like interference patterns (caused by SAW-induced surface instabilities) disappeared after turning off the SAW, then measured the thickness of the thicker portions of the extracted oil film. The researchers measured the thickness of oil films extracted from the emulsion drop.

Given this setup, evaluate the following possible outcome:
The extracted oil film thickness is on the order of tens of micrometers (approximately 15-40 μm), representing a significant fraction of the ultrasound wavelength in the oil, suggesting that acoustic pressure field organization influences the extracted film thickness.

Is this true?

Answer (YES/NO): YES